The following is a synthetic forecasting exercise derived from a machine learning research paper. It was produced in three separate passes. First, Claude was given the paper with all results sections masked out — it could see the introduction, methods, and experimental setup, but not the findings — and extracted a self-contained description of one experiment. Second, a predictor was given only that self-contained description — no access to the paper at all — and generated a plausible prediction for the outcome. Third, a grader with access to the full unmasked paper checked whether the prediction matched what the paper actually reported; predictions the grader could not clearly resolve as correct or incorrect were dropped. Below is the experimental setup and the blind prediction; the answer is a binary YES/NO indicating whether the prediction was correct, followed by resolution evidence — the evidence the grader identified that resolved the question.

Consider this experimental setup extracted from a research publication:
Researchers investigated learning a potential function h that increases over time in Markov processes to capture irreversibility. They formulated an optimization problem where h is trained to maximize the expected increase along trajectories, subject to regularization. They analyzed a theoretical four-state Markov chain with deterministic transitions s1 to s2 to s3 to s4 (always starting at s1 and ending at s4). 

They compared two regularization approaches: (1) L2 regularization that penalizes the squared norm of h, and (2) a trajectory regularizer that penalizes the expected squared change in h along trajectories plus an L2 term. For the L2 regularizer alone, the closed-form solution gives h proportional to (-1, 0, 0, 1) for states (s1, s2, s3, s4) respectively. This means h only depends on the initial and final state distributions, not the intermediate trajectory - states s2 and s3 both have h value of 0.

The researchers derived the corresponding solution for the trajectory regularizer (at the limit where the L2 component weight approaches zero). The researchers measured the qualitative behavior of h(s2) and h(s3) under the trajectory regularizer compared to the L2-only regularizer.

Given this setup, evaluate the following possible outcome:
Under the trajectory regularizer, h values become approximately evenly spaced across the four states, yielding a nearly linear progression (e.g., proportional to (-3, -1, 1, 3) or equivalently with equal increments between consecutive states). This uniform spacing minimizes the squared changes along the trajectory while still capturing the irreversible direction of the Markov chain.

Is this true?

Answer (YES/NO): YES